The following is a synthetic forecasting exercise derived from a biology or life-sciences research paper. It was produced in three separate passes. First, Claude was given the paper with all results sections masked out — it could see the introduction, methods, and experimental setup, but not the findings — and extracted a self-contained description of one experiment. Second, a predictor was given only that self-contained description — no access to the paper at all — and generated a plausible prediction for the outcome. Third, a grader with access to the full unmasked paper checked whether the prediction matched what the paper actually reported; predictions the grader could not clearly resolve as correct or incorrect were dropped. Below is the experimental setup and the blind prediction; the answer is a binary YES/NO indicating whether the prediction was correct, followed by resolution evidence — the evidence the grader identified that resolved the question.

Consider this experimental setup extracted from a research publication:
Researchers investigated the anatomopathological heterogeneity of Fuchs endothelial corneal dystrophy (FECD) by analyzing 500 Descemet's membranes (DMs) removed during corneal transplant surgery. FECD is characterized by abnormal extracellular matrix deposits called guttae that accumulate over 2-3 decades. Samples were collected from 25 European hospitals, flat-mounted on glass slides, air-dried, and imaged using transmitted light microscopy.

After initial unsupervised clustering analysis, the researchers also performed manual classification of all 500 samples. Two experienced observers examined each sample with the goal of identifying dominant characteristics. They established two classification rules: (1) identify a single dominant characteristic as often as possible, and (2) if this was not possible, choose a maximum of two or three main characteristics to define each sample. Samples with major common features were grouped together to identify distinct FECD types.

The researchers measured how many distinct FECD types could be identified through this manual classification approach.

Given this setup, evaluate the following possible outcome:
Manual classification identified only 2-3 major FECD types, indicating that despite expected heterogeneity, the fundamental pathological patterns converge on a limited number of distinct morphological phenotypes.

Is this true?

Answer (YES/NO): NO